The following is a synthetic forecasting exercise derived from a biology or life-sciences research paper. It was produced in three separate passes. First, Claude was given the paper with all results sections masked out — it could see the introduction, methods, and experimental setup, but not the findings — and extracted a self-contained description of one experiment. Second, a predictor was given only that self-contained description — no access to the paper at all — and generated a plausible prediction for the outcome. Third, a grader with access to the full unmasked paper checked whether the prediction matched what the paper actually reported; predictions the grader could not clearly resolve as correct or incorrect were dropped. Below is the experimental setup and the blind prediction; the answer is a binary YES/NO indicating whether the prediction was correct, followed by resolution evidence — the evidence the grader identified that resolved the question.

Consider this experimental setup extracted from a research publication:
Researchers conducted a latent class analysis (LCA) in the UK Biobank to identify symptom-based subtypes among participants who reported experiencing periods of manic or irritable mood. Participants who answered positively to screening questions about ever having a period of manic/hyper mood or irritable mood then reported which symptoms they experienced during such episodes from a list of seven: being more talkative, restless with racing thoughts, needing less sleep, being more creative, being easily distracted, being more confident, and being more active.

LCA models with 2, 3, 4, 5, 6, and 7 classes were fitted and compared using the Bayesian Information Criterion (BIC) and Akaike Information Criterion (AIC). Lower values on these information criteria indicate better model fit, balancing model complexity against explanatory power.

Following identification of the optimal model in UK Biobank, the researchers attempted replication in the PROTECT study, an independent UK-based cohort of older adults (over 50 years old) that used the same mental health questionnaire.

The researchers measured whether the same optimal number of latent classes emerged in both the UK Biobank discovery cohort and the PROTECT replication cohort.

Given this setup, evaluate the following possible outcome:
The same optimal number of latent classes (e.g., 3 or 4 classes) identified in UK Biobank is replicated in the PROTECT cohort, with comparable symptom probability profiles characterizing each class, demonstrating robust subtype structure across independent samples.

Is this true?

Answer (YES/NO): NO